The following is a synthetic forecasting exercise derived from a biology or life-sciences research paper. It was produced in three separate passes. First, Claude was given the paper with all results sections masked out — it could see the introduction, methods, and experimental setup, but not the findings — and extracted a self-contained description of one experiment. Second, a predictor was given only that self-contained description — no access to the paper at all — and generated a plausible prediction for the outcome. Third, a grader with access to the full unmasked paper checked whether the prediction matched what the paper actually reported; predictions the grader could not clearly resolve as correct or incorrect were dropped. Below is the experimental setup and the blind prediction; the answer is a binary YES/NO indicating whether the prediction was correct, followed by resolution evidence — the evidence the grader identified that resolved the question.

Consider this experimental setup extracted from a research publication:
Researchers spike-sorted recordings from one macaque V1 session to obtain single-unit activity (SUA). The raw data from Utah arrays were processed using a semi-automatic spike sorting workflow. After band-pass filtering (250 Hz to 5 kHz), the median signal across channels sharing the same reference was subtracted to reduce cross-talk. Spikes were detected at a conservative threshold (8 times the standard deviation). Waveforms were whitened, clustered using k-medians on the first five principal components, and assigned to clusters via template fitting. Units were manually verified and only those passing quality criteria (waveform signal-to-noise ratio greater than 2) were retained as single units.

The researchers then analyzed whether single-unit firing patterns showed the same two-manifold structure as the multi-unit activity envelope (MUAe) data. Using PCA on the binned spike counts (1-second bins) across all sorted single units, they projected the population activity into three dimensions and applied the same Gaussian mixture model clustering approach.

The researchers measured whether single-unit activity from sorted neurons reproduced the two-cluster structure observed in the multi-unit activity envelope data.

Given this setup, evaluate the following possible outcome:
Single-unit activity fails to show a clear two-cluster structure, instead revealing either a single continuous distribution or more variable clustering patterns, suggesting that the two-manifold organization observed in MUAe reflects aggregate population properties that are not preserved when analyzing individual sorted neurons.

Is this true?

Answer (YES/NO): NO